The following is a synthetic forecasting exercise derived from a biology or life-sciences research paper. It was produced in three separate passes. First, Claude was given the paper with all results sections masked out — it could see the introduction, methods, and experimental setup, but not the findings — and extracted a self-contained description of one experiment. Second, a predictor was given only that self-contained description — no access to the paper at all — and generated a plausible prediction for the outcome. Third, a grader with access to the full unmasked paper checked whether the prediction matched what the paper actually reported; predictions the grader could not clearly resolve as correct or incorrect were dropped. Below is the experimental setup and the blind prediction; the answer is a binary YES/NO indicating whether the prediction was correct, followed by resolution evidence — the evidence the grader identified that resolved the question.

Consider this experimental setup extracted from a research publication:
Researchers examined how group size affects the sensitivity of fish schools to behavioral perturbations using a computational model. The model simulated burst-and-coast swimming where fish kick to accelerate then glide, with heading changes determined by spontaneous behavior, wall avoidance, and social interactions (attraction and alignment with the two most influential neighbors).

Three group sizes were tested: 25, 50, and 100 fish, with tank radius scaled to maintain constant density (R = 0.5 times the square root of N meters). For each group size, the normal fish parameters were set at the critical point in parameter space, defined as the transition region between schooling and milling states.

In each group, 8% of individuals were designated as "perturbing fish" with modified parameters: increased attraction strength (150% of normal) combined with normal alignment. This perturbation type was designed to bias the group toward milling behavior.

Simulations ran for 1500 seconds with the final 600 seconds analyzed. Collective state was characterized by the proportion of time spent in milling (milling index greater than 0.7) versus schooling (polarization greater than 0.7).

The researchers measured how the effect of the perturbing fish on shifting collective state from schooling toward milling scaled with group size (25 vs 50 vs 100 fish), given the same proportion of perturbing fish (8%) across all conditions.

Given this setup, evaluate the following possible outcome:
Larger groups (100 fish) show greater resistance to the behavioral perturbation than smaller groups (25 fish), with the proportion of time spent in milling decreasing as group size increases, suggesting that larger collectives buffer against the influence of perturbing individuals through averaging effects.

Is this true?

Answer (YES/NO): NO